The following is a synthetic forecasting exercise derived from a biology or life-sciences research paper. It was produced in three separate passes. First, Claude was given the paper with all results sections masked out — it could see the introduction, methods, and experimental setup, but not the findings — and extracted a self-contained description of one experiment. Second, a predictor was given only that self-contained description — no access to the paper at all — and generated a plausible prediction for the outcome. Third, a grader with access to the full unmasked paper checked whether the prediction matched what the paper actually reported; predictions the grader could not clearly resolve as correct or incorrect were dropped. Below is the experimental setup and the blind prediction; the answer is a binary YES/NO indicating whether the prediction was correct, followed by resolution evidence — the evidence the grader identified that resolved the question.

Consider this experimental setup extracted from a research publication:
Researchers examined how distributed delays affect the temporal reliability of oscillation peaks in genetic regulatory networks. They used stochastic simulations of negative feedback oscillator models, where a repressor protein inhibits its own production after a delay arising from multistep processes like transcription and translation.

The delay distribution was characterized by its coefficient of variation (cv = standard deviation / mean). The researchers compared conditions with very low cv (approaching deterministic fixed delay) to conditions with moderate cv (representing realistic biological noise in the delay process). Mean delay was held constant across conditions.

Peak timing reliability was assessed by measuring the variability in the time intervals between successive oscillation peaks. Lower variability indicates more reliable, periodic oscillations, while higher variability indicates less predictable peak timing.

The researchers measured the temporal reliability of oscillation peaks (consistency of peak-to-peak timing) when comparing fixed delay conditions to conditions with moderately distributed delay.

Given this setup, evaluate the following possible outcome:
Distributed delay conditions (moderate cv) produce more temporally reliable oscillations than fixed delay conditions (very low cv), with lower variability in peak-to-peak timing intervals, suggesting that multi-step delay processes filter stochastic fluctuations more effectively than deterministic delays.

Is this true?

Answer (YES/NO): YES